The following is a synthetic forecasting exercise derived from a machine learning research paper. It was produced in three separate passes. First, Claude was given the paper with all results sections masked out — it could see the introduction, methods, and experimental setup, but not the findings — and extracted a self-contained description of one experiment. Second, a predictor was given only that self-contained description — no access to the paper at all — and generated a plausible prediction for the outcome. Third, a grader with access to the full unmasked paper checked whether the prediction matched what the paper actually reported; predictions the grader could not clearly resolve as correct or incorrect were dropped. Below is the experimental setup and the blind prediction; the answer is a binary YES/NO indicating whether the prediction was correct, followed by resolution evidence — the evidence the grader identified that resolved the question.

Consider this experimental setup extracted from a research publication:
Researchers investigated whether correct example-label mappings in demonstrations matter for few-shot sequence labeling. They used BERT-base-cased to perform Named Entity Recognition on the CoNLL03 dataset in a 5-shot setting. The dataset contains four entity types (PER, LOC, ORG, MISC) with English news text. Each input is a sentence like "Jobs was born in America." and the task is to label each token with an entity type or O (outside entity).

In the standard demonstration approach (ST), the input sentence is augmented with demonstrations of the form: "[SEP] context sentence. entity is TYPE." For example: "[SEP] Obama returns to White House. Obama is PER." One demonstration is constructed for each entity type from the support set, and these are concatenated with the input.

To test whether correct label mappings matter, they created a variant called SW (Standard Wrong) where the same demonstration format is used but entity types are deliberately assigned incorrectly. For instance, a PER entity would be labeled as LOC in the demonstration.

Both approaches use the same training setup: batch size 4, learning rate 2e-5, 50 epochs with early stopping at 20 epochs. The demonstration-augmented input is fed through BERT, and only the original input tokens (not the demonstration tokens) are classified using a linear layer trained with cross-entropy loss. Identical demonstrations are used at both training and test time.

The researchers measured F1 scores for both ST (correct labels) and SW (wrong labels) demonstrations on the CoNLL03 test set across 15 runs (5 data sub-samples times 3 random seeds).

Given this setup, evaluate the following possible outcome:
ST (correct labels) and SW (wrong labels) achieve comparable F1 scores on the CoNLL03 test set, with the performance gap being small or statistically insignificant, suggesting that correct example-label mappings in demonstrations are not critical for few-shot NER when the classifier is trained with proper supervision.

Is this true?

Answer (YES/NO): YES